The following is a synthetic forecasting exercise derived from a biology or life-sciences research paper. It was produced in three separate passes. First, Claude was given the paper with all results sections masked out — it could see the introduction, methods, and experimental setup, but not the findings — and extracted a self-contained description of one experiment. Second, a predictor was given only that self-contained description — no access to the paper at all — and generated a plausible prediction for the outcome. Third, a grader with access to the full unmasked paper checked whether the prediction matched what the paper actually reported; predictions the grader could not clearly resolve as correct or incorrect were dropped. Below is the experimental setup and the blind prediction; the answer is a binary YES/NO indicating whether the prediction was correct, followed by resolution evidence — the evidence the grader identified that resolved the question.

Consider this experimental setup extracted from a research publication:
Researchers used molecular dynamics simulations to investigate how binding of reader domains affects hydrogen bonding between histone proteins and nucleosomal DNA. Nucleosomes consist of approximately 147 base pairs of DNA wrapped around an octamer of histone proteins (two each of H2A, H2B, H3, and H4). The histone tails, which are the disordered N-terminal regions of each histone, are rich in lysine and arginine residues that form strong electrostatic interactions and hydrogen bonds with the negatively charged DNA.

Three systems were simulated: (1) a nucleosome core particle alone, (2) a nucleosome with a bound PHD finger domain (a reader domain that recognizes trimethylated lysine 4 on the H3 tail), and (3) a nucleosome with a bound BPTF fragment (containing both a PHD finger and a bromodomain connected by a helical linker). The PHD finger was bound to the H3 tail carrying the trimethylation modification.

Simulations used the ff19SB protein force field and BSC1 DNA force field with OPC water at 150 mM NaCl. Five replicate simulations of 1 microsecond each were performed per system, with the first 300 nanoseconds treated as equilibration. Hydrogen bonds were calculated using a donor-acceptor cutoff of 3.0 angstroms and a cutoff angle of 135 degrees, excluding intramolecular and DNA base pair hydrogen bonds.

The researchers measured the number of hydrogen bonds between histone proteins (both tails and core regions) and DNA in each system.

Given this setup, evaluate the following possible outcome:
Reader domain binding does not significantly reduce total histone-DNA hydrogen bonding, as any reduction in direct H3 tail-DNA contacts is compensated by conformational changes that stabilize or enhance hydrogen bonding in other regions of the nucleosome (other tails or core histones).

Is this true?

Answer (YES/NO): NO